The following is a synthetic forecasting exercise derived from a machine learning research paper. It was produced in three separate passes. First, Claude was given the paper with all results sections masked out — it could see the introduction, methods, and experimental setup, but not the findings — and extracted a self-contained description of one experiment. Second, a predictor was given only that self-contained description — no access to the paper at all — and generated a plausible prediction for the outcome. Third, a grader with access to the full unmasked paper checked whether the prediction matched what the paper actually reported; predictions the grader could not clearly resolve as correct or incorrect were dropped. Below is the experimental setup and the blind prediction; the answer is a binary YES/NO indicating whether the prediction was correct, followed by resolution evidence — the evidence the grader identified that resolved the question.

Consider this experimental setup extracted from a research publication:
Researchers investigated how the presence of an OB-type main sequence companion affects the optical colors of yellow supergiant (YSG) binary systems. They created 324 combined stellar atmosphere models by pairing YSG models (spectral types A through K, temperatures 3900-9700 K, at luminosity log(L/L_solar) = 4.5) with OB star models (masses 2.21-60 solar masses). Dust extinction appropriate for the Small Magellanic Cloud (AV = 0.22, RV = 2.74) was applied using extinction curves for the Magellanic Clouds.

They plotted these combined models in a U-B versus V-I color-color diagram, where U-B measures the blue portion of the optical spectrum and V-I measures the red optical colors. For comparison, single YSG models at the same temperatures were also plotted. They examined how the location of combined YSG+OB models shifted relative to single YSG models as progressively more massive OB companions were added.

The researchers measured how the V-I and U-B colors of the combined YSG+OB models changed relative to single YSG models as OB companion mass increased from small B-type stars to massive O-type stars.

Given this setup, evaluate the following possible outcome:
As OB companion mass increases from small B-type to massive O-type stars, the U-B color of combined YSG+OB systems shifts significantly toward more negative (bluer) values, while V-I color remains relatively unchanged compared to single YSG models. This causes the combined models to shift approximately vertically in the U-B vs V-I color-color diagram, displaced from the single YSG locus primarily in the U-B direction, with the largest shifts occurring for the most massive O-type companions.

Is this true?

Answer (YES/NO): YES